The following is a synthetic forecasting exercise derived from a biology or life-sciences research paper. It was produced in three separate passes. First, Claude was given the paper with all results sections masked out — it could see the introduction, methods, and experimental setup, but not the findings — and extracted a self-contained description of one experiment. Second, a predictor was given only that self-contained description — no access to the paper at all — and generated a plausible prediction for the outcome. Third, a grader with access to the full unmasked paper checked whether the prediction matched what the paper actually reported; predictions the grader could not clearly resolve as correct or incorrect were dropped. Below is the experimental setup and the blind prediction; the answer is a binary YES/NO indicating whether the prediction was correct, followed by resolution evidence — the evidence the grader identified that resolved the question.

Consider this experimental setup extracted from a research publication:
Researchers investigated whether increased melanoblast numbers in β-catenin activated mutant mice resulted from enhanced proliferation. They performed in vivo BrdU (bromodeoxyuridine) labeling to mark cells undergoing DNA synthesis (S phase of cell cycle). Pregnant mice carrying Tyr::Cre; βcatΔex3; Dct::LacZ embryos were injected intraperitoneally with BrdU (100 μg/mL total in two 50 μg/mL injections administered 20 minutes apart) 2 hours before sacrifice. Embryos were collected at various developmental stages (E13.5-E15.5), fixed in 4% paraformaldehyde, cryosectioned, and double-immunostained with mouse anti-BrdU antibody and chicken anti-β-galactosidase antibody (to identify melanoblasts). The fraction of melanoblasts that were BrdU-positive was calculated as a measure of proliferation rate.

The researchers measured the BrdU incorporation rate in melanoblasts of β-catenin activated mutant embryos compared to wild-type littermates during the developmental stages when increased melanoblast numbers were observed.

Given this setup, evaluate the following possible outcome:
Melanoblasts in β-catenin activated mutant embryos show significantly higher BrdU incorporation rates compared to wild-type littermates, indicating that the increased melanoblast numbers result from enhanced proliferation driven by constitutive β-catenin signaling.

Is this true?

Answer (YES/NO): NO